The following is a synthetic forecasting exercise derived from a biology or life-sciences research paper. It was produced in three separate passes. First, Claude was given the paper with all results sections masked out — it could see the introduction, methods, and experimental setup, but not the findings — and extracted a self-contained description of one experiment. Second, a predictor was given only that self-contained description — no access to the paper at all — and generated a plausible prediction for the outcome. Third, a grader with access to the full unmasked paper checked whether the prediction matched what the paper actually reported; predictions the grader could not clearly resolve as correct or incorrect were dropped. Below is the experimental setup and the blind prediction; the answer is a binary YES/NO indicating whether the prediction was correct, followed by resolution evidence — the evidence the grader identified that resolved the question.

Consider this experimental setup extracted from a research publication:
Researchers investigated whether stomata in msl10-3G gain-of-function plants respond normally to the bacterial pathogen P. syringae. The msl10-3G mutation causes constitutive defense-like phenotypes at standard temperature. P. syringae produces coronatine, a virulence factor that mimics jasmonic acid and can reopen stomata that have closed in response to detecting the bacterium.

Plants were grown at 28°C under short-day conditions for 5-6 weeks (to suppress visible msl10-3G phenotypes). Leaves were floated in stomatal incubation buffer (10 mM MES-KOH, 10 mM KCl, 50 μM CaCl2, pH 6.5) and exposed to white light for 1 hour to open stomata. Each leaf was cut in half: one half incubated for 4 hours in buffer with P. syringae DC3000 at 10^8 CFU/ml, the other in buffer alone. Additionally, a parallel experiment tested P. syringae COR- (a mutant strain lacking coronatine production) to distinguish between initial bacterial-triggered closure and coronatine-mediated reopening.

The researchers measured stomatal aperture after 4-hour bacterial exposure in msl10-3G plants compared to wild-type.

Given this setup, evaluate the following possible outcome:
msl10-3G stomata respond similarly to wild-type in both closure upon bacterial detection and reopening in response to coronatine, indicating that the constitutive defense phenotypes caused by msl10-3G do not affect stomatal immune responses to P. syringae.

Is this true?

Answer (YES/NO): YES